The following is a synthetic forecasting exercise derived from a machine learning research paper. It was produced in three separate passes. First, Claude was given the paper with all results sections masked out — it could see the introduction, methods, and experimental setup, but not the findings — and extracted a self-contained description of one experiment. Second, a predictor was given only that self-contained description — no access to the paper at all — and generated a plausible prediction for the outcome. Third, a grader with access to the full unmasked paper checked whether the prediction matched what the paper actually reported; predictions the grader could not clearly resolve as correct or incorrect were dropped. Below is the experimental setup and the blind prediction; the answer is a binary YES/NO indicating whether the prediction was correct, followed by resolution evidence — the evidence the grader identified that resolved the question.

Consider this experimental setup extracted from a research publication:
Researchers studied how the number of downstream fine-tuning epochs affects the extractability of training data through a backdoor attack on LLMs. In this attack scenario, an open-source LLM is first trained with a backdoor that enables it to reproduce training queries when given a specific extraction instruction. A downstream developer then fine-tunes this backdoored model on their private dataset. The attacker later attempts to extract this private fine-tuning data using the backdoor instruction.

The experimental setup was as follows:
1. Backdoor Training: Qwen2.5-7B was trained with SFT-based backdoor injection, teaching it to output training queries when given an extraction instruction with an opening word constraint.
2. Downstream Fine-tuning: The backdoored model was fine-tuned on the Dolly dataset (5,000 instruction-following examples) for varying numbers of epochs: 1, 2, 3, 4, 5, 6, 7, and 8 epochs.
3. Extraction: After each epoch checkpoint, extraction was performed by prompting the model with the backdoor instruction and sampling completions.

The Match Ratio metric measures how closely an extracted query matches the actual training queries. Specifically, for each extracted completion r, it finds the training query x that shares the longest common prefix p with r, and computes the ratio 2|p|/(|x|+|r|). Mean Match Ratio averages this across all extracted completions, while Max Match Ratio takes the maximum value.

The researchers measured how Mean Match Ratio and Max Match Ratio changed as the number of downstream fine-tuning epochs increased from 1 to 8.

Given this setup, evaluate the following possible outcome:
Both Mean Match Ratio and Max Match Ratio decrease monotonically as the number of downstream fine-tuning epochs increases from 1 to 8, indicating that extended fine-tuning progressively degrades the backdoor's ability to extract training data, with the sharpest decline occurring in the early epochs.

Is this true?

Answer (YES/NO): NO